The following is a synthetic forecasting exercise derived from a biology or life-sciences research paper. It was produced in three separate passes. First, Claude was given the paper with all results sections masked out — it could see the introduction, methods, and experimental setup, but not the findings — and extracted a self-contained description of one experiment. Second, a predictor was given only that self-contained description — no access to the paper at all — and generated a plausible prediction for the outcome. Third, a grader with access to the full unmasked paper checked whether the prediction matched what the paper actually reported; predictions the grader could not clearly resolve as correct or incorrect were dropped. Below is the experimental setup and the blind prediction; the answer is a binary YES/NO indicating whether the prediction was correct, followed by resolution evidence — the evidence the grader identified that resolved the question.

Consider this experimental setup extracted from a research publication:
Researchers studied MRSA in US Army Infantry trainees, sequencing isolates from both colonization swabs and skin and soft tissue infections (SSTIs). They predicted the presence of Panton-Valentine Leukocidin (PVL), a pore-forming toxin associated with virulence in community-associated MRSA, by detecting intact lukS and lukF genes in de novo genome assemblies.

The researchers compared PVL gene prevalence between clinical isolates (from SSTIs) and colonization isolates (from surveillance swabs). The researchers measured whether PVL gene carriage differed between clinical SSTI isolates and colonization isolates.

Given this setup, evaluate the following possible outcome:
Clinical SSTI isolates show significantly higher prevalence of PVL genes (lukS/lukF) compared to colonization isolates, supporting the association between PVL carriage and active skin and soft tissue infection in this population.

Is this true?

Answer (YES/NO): YES